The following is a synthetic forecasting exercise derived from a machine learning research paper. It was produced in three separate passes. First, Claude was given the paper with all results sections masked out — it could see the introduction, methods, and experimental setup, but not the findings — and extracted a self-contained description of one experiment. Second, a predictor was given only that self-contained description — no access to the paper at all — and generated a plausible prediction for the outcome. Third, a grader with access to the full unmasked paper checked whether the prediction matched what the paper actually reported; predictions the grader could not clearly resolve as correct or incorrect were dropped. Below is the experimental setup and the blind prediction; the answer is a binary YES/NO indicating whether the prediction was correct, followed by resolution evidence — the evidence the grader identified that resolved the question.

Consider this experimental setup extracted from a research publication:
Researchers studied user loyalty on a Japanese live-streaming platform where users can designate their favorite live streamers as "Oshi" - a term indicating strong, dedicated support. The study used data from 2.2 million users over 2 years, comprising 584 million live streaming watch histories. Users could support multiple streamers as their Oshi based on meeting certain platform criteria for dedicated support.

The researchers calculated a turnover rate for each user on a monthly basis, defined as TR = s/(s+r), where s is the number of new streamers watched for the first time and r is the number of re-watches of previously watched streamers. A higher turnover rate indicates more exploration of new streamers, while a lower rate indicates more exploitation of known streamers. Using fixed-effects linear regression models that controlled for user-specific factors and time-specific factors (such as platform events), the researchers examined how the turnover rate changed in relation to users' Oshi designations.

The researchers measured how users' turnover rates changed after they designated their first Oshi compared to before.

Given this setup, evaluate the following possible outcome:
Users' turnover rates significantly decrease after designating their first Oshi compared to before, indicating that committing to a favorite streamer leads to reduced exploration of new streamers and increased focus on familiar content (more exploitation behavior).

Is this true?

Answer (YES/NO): YES